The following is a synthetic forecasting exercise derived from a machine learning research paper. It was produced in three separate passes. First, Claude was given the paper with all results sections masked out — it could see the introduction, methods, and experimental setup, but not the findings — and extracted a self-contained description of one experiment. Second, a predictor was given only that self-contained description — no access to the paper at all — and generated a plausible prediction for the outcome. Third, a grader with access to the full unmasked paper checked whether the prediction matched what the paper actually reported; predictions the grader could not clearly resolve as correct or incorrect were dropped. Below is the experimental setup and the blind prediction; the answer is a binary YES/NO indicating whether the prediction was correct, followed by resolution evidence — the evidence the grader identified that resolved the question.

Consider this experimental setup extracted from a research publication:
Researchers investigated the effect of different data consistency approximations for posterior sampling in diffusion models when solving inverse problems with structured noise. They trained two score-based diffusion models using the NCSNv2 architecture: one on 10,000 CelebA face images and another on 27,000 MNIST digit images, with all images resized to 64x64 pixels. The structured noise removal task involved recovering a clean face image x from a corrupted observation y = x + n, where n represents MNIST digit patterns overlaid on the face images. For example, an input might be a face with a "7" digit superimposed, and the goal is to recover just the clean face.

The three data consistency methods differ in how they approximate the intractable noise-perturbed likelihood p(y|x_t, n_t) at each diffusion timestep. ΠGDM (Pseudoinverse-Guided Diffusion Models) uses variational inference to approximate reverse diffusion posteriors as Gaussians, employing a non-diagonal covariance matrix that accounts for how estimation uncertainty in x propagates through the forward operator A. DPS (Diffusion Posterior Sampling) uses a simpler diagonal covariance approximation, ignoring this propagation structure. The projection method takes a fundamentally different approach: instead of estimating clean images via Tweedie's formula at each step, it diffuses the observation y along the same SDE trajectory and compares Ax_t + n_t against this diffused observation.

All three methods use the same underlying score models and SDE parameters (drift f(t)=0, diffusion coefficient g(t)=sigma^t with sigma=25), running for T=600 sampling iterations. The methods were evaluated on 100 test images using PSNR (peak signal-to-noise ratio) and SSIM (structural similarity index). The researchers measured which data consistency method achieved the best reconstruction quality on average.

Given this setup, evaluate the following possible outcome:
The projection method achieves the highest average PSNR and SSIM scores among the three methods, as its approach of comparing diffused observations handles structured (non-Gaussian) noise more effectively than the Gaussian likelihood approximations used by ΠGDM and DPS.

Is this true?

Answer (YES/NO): NO